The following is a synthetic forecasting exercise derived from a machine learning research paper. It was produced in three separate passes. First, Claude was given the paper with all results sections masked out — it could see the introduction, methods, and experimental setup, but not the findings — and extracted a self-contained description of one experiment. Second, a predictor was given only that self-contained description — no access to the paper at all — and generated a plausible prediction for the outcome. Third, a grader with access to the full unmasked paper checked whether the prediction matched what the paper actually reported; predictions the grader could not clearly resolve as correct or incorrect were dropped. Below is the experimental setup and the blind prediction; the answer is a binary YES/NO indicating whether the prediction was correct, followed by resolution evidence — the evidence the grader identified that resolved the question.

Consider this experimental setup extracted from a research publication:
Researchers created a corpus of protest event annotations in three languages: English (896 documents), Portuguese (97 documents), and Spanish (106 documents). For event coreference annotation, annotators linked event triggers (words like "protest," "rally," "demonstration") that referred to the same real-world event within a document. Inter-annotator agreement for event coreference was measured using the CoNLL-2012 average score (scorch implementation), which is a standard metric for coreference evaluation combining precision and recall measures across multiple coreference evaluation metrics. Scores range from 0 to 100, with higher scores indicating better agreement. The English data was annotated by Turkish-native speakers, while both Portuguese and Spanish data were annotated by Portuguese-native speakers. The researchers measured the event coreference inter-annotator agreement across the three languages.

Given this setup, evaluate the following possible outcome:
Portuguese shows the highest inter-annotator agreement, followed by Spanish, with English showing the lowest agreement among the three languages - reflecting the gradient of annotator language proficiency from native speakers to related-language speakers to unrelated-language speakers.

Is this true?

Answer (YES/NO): NO